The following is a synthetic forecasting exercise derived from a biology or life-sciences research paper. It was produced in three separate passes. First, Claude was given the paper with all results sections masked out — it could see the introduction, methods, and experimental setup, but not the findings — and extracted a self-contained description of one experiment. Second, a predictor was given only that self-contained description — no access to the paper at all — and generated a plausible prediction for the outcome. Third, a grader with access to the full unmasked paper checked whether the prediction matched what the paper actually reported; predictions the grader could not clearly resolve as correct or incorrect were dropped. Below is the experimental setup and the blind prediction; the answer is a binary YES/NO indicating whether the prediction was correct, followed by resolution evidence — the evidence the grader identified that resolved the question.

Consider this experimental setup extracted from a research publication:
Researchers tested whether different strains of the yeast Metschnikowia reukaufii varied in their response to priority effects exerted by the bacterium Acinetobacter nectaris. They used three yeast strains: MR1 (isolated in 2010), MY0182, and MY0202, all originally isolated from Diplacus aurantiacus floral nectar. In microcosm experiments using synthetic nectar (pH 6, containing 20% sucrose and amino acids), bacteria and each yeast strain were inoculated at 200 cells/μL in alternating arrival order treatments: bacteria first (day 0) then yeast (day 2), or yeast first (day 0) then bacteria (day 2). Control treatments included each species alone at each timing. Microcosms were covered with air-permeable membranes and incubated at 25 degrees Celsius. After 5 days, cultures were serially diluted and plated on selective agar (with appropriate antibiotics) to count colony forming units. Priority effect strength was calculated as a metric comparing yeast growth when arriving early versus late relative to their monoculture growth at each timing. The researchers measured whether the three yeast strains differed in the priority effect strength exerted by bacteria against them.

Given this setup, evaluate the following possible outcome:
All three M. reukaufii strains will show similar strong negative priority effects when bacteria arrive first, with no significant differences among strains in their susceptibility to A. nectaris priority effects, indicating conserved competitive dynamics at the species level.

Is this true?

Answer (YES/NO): NO